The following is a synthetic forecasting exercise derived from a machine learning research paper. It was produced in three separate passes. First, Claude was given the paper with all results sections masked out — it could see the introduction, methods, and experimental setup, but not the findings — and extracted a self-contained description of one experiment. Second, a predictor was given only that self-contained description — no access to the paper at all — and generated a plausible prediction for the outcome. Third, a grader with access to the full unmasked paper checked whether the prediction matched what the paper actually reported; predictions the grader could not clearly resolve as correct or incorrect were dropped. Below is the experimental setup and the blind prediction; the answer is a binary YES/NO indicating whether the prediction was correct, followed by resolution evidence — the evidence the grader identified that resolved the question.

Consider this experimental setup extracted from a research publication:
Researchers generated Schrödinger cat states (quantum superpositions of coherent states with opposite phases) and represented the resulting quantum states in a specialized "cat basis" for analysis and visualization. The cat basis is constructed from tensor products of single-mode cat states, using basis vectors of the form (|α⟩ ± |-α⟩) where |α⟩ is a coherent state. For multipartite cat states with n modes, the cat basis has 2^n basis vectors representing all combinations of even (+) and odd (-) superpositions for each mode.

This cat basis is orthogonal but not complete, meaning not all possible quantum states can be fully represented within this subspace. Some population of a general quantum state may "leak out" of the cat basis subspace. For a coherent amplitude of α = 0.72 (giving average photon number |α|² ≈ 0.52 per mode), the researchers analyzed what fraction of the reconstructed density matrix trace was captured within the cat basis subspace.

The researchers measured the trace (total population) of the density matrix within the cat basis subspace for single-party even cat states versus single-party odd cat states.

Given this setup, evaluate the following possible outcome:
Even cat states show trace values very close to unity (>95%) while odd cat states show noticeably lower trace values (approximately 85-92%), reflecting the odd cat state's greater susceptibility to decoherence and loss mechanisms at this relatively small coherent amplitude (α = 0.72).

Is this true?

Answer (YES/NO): NO